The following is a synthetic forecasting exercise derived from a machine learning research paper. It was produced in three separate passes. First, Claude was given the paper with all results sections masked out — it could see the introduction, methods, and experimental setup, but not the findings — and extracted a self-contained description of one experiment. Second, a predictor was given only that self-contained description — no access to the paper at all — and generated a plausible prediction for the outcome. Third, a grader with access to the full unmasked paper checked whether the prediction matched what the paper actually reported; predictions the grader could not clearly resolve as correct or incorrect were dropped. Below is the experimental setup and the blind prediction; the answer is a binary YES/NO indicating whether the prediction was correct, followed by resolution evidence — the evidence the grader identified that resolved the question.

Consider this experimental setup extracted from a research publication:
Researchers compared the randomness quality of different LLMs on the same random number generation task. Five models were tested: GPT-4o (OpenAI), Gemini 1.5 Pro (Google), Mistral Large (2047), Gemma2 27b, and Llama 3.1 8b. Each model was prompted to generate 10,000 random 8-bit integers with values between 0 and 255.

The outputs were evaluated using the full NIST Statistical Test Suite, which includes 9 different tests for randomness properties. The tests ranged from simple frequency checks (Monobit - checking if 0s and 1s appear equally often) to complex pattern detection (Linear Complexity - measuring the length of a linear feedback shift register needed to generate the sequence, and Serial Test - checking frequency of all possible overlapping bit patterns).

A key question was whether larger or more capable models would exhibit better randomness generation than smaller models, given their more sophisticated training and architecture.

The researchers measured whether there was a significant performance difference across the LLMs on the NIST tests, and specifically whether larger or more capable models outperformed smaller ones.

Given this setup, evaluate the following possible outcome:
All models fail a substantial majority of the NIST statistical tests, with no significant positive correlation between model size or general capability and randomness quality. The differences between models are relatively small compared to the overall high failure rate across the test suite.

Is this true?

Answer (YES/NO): NO